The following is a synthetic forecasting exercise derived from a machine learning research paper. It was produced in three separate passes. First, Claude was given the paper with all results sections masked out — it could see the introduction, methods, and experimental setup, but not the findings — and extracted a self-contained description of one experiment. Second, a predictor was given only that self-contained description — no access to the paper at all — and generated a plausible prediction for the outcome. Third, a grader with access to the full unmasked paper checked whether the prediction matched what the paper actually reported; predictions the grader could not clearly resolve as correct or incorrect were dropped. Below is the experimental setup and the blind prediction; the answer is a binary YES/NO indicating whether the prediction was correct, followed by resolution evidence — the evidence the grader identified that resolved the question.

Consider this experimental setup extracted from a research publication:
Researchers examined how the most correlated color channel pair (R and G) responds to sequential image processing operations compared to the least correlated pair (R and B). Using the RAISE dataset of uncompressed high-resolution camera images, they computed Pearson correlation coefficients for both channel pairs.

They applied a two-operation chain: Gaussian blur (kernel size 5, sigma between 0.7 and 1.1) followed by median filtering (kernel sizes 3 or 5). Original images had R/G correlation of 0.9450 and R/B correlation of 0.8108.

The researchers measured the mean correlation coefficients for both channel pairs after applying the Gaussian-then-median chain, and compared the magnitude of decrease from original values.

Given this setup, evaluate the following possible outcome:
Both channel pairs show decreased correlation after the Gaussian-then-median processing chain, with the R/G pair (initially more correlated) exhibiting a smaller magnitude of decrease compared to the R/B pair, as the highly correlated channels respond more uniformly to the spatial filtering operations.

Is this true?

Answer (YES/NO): NO